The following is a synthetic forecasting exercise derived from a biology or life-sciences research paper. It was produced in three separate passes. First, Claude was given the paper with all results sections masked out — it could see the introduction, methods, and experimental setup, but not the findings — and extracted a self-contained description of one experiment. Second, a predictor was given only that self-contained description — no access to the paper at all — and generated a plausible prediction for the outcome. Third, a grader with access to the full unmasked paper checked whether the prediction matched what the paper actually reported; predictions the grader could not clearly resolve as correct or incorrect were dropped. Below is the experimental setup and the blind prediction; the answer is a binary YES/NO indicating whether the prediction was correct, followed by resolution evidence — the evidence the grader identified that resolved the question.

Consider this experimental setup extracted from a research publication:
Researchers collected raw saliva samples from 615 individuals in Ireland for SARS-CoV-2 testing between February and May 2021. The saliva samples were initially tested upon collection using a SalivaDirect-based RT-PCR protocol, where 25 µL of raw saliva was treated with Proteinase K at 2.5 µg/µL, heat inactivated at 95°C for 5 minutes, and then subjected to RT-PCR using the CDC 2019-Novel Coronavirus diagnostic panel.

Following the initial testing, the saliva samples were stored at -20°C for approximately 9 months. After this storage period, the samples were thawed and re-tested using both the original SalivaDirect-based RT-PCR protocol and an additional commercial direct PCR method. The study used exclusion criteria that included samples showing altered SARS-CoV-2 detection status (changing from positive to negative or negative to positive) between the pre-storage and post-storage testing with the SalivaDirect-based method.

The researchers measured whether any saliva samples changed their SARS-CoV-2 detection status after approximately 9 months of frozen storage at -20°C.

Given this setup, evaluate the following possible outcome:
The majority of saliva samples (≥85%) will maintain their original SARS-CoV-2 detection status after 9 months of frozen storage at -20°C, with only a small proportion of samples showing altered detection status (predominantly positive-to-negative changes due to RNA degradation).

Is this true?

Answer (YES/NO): NO